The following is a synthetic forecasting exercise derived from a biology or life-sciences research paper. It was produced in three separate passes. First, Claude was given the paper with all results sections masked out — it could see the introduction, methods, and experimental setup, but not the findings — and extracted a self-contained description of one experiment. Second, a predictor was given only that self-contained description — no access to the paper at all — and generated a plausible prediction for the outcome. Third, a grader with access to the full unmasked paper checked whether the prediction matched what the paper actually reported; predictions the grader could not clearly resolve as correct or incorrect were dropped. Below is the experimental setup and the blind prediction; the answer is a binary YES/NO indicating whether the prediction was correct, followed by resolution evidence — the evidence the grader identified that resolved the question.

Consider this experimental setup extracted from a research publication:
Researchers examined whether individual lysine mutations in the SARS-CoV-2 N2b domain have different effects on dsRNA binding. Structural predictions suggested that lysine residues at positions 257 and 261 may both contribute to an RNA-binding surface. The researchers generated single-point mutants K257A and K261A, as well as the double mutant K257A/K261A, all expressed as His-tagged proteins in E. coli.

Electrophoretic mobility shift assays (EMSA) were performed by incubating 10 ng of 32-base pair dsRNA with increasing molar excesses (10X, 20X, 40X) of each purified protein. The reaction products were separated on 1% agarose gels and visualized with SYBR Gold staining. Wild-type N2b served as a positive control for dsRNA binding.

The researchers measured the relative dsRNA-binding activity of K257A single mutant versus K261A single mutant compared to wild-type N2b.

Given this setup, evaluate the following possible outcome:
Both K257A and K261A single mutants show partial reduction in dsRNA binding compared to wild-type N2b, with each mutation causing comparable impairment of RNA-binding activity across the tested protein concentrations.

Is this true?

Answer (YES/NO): NO